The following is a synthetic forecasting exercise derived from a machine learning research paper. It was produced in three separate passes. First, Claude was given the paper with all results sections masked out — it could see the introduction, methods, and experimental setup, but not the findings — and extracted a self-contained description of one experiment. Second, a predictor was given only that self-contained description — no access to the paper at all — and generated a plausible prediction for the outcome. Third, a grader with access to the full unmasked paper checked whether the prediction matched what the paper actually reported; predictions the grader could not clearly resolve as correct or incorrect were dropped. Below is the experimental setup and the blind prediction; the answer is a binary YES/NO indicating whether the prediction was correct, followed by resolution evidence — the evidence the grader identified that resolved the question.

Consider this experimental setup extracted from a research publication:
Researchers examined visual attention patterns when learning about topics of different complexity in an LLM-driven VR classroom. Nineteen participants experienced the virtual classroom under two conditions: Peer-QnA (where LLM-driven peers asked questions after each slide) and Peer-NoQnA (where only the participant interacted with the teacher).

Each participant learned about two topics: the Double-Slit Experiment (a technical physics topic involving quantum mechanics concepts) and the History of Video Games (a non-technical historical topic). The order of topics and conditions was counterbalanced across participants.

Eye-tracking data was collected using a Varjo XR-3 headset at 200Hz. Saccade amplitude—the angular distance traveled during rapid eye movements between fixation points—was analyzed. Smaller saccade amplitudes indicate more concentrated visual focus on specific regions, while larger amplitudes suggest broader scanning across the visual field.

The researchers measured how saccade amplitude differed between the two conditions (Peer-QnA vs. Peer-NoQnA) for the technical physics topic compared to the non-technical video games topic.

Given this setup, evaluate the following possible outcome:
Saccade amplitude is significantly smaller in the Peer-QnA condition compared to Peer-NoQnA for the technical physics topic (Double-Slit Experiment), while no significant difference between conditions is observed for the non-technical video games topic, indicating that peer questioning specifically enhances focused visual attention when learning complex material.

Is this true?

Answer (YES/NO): YES